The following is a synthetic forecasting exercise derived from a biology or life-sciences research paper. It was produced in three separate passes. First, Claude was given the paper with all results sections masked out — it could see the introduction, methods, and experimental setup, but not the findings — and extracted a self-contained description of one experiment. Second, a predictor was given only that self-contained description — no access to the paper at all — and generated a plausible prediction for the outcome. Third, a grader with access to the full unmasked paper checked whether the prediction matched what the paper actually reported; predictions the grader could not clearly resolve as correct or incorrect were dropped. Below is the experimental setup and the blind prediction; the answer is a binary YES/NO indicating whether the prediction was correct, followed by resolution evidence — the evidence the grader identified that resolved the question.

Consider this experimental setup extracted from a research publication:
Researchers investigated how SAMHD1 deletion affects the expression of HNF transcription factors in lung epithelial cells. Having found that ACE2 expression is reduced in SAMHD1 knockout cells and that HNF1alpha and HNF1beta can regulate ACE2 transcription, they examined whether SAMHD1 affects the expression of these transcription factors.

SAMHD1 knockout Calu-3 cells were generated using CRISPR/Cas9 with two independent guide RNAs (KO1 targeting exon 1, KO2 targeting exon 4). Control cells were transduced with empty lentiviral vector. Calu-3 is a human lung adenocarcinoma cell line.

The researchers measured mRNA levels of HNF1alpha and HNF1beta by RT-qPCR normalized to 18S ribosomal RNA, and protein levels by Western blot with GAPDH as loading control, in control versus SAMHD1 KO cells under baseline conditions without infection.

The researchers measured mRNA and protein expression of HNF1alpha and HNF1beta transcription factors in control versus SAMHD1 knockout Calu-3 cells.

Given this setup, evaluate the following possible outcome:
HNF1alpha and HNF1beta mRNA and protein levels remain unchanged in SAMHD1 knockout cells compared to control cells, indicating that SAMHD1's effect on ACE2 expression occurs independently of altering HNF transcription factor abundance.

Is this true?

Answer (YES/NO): NO